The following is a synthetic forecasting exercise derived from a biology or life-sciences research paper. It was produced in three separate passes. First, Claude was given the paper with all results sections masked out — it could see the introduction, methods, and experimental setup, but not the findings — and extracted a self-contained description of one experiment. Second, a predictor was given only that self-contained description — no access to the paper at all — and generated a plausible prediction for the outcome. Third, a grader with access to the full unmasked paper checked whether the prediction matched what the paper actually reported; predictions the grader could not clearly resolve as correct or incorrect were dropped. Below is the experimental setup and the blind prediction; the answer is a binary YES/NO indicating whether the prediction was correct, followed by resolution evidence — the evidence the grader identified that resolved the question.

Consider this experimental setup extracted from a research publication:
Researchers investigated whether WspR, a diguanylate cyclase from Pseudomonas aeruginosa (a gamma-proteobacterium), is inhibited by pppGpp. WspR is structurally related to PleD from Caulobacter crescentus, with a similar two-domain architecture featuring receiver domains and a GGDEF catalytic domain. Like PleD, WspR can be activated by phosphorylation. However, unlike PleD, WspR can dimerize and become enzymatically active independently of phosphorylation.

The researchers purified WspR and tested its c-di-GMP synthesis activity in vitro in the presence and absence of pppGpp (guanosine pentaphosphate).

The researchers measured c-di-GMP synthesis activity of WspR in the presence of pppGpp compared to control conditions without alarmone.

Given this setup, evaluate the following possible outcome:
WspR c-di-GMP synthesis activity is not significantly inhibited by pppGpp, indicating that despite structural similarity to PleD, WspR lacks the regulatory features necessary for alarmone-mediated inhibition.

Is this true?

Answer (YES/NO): NO